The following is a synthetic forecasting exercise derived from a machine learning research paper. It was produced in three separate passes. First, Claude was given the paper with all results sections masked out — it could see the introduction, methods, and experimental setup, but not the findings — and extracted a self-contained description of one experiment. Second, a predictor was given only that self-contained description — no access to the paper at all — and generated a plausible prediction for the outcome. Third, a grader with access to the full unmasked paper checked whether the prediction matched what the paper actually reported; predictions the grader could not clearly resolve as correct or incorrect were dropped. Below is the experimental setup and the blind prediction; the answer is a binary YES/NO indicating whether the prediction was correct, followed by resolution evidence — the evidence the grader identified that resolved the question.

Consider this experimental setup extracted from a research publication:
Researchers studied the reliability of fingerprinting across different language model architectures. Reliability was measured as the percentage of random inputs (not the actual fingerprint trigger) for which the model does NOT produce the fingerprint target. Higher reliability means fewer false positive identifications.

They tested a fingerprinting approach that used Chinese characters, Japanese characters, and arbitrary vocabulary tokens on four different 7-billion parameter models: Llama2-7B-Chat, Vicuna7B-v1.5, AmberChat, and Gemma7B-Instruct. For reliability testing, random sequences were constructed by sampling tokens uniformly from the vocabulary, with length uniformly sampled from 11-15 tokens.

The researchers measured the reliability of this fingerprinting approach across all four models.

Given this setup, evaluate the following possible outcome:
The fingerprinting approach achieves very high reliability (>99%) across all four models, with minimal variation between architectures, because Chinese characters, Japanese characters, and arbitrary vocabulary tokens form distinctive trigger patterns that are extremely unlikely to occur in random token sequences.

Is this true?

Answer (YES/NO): NO